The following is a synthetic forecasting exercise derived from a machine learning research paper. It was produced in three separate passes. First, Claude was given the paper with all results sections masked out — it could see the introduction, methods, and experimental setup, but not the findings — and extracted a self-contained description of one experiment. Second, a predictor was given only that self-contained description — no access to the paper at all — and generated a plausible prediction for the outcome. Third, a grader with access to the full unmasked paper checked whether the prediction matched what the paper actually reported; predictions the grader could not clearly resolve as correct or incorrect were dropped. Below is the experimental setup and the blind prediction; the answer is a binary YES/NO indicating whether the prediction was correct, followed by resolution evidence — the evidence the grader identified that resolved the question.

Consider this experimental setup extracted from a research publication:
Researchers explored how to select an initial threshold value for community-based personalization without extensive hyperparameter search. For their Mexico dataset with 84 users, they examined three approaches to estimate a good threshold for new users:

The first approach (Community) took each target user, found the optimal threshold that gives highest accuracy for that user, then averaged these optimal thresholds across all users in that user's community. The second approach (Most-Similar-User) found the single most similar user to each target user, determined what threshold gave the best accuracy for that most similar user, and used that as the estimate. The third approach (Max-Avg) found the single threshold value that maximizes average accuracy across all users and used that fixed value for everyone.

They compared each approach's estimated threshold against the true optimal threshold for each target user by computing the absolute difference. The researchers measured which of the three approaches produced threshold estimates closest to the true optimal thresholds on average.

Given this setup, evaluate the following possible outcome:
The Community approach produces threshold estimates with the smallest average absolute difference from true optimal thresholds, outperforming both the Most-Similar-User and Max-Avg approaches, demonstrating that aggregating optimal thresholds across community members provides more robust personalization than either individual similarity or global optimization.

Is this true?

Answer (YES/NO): NO